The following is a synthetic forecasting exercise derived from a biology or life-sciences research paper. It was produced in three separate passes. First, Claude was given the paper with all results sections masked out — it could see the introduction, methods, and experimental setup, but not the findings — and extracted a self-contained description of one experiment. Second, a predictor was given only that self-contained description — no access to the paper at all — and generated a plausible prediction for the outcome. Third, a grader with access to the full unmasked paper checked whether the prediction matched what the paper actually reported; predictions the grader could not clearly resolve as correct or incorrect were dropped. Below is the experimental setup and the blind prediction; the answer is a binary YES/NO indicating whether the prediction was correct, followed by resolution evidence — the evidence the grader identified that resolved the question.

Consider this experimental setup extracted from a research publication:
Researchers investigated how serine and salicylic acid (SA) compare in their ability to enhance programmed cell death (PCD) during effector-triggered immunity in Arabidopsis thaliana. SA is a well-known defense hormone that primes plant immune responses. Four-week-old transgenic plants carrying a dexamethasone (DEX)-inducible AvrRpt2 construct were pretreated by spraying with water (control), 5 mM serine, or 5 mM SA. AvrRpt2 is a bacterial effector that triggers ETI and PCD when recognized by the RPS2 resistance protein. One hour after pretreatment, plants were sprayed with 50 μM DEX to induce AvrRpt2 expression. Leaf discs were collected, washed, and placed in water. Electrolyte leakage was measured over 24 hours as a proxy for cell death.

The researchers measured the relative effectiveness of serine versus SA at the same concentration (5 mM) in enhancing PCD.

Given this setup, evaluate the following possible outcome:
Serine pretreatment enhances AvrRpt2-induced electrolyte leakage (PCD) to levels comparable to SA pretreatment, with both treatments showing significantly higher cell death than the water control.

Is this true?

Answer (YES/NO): NO